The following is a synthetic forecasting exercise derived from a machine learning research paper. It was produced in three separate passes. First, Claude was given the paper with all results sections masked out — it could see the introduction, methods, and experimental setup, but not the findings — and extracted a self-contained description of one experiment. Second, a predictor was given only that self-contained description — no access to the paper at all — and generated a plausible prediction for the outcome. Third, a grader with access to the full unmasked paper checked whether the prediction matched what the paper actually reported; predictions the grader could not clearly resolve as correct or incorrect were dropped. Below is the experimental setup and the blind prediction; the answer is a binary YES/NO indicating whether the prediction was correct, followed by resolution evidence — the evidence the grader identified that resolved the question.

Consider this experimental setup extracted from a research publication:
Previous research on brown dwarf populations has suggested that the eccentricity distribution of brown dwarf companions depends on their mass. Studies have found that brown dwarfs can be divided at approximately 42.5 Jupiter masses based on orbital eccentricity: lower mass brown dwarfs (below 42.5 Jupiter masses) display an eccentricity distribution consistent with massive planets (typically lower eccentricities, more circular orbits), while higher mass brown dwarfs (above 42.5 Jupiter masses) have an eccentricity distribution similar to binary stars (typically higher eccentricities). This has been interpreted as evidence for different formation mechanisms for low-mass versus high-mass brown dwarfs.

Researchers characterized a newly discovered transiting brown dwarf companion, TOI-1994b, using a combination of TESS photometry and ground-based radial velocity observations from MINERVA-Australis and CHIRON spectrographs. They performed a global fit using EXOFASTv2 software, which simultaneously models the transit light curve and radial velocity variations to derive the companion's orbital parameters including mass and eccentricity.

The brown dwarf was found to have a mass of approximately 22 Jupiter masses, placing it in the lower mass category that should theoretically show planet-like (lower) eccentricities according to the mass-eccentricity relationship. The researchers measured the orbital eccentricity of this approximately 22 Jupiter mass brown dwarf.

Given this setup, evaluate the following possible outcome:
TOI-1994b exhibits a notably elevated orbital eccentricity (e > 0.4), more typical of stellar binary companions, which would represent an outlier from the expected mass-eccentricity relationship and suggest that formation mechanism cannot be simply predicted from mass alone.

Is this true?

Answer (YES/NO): NO